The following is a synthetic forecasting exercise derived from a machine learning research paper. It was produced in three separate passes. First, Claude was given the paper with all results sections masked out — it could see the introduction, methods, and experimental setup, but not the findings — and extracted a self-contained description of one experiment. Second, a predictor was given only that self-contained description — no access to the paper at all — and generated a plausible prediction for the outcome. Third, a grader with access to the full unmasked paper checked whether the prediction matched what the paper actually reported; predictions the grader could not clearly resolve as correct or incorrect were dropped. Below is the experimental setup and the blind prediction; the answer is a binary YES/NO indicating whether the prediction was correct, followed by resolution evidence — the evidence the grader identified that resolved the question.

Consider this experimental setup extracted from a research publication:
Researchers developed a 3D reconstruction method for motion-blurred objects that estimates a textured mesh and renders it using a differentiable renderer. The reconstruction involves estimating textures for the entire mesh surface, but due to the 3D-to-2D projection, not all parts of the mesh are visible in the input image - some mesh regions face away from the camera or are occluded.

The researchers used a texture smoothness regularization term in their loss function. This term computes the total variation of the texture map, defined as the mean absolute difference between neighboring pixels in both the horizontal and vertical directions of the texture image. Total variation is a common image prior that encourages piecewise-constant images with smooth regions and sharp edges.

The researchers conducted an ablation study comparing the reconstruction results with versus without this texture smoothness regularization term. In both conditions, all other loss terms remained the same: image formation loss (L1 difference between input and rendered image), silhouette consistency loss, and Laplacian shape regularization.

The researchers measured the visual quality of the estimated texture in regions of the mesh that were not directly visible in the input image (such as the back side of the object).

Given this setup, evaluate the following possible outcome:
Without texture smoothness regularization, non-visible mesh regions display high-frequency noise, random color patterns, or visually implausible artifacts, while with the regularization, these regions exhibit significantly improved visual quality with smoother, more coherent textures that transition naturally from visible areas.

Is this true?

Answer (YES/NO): YES